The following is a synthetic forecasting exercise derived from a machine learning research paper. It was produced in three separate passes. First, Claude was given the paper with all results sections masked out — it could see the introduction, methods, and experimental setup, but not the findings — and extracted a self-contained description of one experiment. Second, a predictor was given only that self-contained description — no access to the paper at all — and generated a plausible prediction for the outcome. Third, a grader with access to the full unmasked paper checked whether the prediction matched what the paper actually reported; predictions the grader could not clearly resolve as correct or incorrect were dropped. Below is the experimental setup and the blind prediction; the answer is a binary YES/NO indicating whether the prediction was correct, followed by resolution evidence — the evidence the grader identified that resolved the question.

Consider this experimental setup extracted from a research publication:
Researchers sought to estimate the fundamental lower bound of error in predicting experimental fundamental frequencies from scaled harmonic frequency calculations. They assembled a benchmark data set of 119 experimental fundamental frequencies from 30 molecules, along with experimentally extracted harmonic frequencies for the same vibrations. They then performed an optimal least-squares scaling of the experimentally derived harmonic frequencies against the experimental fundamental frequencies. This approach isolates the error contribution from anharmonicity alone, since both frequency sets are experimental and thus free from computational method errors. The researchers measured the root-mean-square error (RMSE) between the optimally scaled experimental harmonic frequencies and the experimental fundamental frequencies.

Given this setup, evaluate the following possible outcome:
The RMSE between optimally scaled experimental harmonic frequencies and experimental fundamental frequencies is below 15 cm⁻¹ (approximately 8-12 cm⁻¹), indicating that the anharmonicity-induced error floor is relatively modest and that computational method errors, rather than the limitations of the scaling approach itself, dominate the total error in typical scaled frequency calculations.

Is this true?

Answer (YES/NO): NO